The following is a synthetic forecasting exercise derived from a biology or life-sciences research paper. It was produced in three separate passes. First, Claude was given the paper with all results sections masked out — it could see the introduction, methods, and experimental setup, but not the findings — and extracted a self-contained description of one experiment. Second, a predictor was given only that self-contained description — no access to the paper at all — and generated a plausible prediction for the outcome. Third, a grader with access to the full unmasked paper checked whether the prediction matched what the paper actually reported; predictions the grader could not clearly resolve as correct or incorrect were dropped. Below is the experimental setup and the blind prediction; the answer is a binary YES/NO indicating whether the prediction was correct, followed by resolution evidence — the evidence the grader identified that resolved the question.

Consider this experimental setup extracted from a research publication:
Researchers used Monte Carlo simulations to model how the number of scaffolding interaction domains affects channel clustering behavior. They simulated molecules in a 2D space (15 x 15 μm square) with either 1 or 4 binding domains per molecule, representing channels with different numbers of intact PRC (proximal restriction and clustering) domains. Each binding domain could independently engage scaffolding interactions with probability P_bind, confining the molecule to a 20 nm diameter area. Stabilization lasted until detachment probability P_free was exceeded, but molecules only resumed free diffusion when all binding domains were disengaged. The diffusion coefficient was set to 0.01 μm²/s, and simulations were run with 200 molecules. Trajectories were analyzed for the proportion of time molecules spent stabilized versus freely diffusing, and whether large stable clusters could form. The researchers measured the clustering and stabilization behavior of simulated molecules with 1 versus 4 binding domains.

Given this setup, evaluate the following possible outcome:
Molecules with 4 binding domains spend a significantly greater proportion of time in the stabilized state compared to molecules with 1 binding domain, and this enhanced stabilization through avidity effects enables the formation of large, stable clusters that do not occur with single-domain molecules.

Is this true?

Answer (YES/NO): YES